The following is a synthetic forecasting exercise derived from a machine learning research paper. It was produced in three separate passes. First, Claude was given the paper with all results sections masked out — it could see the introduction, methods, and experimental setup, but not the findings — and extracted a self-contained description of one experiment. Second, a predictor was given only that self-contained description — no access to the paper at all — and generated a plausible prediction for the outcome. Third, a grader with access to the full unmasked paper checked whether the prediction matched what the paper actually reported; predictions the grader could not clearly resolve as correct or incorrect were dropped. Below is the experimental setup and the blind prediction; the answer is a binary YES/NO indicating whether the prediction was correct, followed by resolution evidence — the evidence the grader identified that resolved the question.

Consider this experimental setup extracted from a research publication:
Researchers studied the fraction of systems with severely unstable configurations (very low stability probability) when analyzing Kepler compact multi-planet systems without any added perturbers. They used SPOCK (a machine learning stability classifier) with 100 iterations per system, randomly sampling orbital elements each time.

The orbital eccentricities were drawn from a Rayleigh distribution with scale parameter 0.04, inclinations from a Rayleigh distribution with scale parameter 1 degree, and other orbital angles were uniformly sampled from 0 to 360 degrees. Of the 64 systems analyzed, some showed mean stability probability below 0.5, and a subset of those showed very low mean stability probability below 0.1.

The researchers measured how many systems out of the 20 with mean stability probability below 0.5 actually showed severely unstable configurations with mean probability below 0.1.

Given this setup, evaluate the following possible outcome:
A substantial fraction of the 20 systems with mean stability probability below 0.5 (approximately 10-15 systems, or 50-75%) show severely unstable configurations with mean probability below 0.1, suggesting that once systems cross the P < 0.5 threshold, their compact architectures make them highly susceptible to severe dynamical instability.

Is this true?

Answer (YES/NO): NO